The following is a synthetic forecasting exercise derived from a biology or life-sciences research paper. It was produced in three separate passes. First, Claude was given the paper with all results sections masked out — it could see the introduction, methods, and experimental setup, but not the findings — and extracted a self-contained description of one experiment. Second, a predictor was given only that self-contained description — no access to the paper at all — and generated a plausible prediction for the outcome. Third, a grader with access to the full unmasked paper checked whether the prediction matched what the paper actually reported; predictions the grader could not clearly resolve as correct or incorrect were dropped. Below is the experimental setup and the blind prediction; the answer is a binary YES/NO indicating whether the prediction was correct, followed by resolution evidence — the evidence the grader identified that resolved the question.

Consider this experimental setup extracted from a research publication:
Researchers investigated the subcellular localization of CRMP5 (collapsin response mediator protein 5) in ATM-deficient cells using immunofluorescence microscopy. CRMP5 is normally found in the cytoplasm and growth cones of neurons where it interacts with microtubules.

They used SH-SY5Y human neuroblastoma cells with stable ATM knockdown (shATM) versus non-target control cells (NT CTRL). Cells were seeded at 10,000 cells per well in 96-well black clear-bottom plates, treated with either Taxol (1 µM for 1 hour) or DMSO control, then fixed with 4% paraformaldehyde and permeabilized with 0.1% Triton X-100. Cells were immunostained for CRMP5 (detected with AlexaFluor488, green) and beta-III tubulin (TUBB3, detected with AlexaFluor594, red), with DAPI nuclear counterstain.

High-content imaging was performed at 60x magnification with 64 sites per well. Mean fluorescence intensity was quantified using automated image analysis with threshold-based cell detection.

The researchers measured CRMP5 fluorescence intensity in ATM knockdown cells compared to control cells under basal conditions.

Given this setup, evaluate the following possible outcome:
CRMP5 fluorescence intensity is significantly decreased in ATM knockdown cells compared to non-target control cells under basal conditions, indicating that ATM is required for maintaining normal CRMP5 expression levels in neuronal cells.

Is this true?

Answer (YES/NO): YES